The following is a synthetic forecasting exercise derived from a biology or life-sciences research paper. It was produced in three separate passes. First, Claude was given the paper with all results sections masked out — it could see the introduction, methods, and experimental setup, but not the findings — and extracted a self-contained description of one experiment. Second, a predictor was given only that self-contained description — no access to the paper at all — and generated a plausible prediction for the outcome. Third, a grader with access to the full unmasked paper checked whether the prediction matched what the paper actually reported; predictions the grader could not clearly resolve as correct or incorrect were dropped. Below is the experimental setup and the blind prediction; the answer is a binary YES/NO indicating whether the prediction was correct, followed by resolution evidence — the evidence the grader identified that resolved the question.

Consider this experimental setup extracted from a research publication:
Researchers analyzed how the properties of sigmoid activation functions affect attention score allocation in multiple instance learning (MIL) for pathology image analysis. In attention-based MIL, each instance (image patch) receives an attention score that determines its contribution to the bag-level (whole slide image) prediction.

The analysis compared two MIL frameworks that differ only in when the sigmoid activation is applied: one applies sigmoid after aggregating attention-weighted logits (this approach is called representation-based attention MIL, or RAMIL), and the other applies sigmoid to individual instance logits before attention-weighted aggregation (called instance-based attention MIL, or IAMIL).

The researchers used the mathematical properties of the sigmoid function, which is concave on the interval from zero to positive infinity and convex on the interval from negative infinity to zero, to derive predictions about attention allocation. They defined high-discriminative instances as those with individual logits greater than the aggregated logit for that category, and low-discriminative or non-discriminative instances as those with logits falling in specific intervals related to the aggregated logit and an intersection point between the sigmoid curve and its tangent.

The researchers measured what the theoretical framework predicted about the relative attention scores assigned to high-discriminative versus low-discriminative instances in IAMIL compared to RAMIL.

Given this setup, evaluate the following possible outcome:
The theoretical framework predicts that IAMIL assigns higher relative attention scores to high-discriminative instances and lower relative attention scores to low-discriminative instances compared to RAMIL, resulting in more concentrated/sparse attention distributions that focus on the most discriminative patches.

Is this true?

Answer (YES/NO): YES